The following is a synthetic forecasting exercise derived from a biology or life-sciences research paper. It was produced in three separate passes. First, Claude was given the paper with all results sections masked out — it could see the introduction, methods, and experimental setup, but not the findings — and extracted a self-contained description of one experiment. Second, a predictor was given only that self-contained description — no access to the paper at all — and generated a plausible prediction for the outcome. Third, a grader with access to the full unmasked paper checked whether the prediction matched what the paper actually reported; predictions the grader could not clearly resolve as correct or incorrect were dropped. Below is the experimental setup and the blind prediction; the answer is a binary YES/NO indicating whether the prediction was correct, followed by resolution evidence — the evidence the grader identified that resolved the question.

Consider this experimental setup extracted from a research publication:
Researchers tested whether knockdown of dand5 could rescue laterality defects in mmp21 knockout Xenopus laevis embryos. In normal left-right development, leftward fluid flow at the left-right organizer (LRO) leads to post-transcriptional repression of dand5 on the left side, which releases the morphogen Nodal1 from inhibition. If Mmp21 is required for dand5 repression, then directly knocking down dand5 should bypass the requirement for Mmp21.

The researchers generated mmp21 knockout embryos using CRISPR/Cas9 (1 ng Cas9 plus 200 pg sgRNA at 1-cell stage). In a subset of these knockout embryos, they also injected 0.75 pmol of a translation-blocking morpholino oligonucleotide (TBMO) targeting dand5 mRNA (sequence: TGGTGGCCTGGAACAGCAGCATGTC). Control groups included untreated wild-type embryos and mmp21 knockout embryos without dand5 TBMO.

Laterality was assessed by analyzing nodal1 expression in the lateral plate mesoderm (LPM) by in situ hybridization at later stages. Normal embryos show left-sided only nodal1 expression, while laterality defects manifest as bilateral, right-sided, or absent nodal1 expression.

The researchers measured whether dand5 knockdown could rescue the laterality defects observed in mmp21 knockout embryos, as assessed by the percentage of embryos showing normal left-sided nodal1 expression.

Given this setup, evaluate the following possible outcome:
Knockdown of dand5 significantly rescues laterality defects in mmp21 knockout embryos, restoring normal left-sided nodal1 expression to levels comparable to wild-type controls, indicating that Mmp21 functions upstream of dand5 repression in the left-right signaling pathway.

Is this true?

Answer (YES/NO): YES